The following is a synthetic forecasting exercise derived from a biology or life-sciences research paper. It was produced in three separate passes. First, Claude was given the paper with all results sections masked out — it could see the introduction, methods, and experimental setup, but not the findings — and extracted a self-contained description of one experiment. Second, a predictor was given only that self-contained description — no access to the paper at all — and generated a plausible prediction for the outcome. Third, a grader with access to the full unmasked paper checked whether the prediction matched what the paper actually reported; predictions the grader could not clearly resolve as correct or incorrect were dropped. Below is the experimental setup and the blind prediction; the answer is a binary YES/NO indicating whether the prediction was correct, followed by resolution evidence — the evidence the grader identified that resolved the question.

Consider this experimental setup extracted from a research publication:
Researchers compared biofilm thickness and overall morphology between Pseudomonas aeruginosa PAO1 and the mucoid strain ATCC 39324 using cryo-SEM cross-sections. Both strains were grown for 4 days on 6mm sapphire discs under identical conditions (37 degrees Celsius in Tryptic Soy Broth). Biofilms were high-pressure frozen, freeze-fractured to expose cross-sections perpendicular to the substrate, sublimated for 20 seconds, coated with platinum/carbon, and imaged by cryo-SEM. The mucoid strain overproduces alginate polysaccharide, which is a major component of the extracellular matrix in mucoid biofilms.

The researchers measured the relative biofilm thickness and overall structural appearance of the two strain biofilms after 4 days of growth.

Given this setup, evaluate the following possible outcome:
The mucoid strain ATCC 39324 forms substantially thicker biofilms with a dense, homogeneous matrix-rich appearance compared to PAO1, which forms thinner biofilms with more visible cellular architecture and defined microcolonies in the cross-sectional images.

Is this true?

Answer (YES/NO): NO